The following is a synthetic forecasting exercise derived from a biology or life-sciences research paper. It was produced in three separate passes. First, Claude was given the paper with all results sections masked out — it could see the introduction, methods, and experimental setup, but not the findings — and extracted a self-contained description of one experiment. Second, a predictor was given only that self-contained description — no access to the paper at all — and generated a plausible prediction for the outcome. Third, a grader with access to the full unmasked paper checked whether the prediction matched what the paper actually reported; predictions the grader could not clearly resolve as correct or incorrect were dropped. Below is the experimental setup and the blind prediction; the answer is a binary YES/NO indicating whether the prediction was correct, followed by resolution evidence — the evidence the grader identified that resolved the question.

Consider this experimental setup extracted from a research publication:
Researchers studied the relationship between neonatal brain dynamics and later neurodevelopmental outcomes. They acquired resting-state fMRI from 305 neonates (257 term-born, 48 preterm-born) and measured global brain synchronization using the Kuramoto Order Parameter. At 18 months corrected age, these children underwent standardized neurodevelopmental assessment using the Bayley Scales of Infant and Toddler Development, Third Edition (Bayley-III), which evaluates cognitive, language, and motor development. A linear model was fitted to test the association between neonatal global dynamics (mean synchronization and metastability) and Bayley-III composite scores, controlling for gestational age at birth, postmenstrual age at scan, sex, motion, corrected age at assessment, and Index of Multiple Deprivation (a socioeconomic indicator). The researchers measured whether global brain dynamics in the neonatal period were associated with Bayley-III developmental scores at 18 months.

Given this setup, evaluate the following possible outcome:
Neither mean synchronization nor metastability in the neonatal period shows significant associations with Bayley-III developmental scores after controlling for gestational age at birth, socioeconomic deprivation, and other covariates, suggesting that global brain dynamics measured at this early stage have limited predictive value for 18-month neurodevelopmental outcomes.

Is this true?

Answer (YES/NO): YES